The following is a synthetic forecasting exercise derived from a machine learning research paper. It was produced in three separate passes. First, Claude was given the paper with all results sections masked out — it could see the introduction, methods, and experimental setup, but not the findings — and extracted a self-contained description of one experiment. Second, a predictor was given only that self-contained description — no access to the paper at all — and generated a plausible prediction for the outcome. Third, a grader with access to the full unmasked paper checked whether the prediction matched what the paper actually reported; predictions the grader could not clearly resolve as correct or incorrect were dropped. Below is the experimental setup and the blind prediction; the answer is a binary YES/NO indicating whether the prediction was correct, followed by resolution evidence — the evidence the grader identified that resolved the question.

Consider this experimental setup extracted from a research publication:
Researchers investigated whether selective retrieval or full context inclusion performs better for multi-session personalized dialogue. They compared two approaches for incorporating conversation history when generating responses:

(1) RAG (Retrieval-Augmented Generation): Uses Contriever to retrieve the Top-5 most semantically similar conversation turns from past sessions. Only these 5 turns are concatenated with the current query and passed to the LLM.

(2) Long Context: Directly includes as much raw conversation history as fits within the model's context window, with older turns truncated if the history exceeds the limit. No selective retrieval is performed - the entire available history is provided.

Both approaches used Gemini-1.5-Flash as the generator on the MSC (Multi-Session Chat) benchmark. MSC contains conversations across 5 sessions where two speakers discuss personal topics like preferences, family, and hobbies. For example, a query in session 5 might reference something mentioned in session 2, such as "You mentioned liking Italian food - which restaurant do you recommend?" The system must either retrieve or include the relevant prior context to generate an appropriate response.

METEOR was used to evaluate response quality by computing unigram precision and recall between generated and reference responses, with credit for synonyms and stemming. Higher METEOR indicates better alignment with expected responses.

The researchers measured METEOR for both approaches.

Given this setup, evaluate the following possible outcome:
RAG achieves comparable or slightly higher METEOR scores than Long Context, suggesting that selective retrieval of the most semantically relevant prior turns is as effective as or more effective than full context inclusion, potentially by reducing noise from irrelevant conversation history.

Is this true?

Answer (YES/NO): NO